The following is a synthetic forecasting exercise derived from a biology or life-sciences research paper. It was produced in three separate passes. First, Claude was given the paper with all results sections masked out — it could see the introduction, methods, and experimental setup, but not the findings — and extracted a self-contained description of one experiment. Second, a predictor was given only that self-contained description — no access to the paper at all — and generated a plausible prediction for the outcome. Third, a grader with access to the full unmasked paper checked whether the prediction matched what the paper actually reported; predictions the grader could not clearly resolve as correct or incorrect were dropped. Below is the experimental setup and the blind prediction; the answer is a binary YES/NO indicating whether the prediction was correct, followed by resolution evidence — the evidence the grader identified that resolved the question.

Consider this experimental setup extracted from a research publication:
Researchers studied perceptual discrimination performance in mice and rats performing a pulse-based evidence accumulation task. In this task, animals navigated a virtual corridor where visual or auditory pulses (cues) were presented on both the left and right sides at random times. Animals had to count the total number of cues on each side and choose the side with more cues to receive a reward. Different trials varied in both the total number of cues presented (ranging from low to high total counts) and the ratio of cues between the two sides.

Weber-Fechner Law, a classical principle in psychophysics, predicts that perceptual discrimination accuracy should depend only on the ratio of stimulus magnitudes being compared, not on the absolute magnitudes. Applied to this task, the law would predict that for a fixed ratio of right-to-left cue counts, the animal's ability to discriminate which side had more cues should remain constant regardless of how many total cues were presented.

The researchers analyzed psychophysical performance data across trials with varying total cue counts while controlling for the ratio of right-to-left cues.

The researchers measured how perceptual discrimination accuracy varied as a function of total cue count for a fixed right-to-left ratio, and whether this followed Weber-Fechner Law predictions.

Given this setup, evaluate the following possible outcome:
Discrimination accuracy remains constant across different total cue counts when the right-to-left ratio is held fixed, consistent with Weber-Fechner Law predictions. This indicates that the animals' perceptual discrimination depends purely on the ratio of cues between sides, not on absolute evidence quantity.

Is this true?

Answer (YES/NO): NO